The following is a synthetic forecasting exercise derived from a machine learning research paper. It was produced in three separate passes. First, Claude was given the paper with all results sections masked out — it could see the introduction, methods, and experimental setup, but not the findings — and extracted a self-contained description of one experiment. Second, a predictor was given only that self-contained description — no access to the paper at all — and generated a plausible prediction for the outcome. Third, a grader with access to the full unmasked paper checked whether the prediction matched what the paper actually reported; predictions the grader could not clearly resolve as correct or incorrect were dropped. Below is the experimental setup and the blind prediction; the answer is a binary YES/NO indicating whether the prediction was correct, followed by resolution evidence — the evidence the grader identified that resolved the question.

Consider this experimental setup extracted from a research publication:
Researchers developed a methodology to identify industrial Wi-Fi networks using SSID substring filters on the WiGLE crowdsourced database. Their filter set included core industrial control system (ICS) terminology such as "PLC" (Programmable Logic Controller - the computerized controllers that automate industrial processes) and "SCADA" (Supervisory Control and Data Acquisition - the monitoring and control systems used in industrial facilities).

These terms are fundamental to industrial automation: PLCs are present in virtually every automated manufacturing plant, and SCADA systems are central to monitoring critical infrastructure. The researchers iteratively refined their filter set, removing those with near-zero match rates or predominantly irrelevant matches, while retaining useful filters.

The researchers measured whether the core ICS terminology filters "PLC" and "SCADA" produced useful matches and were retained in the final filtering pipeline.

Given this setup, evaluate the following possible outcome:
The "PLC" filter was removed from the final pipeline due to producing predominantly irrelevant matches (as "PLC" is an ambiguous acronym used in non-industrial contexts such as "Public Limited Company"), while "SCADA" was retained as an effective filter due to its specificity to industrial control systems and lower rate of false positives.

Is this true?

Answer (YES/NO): NO